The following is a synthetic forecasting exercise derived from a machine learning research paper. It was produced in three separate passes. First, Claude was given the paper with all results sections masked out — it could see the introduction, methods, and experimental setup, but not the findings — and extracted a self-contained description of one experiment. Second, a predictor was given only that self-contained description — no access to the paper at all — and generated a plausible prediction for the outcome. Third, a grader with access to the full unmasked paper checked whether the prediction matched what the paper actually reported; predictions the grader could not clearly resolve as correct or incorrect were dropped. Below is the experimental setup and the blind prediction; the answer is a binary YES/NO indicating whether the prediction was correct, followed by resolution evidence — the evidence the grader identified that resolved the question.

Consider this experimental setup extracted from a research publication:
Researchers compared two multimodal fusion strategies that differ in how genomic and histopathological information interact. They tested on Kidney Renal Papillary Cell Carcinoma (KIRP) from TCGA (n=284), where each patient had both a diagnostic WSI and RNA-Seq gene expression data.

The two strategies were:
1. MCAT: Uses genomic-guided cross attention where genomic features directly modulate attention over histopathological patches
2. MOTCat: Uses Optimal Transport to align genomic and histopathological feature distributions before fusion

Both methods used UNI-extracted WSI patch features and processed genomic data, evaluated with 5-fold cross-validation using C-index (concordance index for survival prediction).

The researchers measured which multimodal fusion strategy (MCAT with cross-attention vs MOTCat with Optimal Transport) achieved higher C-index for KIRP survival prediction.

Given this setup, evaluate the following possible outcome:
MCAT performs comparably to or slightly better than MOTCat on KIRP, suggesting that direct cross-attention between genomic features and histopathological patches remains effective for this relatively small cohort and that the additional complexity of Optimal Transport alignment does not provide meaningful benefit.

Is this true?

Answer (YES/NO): YES